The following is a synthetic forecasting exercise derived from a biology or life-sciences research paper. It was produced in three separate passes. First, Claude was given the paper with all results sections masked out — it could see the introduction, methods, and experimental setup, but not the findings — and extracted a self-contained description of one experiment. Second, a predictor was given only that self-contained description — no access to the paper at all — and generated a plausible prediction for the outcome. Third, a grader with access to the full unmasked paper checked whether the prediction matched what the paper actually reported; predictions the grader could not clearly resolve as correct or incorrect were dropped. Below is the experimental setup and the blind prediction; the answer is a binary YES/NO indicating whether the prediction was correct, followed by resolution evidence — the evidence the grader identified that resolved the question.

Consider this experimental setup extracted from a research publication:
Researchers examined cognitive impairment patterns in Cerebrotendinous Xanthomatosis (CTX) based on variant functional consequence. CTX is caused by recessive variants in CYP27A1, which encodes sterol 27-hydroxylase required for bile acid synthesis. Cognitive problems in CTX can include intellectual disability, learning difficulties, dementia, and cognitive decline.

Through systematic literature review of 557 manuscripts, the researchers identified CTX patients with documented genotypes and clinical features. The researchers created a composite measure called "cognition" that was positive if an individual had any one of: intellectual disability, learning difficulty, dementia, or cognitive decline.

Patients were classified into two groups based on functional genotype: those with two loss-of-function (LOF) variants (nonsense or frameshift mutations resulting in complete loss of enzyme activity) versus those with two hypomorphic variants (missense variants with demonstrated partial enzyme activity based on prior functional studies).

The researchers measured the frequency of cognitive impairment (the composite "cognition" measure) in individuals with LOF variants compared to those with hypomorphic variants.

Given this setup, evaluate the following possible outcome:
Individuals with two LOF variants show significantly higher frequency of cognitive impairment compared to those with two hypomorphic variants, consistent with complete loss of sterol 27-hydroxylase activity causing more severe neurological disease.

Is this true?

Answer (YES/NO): YES